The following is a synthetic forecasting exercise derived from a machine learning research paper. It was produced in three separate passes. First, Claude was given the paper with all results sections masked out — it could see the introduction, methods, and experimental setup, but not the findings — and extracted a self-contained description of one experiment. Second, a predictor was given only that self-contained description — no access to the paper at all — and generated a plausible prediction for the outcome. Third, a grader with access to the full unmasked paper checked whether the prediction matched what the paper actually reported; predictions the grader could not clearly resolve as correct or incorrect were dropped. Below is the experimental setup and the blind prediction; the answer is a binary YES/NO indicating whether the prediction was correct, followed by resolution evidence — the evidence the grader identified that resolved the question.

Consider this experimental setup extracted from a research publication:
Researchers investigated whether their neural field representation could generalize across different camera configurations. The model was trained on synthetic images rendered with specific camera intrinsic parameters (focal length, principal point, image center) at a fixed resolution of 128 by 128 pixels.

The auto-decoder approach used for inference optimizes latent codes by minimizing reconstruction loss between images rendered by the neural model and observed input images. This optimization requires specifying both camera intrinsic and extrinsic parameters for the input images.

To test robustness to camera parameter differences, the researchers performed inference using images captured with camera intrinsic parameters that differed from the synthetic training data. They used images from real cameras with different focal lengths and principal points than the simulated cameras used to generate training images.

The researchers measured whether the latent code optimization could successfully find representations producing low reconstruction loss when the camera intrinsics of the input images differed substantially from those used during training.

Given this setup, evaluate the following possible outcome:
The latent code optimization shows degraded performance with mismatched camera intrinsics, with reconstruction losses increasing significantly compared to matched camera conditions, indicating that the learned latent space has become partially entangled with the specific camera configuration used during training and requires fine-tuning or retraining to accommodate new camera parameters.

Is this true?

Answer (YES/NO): NO